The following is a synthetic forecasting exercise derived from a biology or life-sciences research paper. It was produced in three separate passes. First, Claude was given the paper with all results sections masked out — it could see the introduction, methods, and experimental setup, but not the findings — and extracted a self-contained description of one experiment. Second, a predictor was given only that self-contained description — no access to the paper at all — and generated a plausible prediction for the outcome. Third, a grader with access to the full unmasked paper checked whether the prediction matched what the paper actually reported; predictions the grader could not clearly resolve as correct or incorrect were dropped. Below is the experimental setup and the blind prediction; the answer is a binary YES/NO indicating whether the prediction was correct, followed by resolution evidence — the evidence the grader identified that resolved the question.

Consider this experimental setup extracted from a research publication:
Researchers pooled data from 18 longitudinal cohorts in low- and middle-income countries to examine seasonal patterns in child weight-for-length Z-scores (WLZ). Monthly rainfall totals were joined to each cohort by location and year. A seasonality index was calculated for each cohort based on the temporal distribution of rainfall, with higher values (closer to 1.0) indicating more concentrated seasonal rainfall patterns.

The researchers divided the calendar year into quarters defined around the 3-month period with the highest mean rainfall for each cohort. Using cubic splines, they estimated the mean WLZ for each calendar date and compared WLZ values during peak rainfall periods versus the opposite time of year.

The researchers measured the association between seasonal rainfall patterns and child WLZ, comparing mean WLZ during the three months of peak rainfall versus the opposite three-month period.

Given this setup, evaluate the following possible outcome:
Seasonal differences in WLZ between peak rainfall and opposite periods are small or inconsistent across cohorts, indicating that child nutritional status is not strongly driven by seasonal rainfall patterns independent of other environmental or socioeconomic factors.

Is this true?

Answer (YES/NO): NO